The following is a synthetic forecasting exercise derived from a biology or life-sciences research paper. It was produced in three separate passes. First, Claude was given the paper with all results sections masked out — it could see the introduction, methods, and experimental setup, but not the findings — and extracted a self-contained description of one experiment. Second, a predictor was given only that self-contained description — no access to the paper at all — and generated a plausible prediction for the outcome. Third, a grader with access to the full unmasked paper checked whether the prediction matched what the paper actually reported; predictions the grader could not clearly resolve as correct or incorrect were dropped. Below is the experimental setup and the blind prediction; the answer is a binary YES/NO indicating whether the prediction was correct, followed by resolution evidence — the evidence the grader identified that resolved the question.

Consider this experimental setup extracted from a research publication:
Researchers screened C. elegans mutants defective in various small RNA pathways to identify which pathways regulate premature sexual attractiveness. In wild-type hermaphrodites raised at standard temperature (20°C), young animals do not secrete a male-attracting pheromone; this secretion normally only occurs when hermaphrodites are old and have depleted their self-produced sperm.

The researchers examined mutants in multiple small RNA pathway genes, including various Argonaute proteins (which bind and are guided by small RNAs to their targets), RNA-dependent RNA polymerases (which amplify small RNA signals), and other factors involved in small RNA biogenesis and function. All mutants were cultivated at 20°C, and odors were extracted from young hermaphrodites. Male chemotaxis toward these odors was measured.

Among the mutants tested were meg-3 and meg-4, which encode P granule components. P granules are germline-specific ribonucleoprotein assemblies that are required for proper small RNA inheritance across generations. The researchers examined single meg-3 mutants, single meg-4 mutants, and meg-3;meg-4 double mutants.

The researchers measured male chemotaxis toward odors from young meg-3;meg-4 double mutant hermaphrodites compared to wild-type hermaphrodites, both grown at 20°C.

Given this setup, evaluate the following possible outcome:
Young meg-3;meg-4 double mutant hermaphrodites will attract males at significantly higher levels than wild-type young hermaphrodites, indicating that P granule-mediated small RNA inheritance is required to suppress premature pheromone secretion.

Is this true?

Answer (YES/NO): YES